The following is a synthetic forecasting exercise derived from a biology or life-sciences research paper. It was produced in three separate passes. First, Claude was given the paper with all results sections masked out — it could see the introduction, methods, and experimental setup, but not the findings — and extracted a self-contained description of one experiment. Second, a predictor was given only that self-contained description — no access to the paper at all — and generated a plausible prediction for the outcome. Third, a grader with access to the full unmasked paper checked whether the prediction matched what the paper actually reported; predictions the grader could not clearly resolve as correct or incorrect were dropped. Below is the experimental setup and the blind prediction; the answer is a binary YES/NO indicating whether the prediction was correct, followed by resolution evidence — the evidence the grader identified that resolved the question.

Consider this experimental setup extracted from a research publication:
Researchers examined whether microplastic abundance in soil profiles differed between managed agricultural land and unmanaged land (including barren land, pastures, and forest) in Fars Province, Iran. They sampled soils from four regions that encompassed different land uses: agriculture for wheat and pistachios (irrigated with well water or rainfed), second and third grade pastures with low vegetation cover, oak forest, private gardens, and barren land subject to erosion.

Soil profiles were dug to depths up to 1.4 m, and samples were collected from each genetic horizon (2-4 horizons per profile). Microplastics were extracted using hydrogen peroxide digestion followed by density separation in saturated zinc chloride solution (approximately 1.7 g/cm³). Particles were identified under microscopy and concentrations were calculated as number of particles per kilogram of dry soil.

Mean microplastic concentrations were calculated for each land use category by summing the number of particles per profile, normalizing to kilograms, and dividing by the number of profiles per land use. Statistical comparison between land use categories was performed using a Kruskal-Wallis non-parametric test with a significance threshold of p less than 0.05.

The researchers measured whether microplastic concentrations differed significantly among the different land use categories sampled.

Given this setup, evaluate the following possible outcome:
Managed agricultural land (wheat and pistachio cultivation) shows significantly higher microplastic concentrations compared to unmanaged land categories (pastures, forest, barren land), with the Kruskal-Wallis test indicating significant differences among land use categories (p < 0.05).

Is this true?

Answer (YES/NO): NO